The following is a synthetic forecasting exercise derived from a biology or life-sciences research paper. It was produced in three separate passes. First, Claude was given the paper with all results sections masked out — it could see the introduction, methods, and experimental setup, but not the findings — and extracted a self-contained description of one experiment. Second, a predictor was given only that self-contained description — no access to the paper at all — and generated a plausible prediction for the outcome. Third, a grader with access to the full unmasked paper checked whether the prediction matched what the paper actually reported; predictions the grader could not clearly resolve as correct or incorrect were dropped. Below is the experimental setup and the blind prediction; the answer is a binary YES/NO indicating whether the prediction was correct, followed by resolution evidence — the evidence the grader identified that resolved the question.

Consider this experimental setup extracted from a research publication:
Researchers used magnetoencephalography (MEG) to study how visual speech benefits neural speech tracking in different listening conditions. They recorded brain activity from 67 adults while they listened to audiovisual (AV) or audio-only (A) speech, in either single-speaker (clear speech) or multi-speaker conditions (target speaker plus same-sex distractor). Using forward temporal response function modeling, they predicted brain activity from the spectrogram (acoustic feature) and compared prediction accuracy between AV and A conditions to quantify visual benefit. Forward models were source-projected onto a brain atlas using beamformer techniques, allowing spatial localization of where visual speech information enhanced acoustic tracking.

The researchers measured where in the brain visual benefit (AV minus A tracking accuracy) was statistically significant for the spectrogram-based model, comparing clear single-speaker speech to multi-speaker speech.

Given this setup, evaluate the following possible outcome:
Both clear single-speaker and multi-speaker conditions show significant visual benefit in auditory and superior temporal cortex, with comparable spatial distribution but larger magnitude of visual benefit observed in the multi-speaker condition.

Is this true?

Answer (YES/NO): NO